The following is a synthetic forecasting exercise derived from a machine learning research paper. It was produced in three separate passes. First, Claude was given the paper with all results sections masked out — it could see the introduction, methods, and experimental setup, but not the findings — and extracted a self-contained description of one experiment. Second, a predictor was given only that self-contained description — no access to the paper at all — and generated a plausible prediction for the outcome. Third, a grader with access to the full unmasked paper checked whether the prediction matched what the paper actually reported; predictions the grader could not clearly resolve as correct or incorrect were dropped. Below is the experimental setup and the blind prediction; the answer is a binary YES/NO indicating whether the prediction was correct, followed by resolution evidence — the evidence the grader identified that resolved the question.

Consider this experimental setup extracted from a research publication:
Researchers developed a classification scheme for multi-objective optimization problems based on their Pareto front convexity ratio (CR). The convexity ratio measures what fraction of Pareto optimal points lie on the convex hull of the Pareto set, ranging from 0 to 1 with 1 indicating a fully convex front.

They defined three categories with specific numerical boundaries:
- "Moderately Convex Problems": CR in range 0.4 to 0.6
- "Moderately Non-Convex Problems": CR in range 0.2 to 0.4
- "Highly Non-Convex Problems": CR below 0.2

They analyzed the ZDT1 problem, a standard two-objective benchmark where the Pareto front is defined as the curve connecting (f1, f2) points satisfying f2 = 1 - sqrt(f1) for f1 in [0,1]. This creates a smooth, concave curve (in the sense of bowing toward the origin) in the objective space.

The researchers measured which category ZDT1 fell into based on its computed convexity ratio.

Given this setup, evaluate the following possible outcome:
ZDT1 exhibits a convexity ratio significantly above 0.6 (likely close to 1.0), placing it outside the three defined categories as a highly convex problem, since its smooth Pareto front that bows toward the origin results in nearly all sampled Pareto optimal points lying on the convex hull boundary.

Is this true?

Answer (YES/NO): NO